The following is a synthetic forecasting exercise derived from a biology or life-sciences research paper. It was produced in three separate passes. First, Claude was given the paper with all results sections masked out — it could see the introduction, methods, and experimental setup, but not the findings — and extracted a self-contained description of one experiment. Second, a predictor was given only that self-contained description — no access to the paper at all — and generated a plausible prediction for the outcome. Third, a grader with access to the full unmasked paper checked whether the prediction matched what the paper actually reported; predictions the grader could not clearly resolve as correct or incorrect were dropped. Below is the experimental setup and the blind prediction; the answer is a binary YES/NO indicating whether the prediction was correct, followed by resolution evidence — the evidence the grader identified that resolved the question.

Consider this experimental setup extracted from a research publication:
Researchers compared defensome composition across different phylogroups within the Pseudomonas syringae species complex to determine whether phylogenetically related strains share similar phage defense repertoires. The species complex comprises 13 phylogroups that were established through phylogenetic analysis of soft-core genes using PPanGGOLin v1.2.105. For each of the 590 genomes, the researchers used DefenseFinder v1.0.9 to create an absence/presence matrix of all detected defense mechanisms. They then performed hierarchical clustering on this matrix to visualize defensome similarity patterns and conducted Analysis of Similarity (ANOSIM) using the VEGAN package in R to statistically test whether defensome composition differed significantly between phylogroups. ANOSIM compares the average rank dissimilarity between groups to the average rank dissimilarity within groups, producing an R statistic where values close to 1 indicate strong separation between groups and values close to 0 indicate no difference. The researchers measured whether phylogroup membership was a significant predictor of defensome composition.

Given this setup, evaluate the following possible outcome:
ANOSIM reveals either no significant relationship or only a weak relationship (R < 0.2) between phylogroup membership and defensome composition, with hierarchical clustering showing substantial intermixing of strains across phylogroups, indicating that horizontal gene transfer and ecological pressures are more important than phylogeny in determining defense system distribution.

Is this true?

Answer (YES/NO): NO